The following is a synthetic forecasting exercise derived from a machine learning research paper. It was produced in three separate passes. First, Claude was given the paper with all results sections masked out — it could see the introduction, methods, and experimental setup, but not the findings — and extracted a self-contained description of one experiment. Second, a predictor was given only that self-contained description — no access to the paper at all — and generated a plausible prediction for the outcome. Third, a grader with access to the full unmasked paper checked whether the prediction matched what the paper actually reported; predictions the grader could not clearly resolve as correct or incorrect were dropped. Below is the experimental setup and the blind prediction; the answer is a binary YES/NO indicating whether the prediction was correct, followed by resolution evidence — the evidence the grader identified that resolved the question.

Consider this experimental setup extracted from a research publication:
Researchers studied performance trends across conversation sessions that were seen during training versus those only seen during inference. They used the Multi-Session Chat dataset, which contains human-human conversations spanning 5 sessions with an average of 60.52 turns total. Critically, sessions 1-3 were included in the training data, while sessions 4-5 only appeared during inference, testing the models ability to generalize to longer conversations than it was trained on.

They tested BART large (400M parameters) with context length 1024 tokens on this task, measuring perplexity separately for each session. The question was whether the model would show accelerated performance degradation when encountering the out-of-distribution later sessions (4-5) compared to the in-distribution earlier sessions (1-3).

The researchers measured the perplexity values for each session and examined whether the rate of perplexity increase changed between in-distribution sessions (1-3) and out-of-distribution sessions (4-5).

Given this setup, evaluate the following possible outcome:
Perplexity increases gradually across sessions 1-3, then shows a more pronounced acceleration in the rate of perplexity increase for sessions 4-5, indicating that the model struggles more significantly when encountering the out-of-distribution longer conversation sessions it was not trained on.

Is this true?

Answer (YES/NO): NO